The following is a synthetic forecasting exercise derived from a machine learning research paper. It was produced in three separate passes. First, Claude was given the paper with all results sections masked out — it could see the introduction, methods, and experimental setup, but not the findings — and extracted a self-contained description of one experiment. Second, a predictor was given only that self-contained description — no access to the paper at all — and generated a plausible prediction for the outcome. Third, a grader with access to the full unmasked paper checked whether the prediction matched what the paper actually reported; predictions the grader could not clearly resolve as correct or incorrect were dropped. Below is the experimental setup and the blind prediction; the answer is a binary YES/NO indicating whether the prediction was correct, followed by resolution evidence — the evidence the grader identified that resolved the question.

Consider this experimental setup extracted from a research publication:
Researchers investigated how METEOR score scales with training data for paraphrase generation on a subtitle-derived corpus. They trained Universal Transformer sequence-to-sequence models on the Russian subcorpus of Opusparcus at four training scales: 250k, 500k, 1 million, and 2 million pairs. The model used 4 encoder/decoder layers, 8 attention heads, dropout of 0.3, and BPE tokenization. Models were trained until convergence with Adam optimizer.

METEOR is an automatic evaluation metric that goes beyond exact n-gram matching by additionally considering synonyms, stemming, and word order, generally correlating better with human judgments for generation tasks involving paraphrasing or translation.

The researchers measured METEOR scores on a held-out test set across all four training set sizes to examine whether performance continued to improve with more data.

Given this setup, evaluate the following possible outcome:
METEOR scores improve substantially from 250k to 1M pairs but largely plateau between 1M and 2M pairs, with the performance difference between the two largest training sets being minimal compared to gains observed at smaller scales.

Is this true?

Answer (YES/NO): NO